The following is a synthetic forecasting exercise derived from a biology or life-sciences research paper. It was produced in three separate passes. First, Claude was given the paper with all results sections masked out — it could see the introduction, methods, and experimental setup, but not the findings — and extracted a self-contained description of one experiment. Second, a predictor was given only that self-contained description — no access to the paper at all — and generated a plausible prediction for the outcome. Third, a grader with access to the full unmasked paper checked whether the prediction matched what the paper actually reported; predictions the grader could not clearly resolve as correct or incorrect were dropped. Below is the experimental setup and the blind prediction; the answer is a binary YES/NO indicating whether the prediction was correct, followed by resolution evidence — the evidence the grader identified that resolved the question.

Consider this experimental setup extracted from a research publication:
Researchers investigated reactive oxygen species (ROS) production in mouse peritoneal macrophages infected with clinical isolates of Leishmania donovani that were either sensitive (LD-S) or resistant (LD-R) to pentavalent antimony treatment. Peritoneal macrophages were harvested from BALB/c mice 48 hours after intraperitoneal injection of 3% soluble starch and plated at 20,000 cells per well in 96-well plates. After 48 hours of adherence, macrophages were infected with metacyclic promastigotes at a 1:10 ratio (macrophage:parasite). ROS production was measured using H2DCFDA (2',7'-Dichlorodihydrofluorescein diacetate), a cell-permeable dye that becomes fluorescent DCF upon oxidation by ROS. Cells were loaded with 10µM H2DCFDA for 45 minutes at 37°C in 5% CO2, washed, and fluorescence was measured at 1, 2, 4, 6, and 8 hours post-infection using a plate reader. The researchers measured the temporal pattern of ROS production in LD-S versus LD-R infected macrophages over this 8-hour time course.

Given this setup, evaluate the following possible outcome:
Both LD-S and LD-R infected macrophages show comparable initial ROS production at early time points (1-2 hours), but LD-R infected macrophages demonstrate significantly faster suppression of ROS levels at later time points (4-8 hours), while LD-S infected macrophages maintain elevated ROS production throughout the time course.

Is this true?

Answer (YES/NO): NO